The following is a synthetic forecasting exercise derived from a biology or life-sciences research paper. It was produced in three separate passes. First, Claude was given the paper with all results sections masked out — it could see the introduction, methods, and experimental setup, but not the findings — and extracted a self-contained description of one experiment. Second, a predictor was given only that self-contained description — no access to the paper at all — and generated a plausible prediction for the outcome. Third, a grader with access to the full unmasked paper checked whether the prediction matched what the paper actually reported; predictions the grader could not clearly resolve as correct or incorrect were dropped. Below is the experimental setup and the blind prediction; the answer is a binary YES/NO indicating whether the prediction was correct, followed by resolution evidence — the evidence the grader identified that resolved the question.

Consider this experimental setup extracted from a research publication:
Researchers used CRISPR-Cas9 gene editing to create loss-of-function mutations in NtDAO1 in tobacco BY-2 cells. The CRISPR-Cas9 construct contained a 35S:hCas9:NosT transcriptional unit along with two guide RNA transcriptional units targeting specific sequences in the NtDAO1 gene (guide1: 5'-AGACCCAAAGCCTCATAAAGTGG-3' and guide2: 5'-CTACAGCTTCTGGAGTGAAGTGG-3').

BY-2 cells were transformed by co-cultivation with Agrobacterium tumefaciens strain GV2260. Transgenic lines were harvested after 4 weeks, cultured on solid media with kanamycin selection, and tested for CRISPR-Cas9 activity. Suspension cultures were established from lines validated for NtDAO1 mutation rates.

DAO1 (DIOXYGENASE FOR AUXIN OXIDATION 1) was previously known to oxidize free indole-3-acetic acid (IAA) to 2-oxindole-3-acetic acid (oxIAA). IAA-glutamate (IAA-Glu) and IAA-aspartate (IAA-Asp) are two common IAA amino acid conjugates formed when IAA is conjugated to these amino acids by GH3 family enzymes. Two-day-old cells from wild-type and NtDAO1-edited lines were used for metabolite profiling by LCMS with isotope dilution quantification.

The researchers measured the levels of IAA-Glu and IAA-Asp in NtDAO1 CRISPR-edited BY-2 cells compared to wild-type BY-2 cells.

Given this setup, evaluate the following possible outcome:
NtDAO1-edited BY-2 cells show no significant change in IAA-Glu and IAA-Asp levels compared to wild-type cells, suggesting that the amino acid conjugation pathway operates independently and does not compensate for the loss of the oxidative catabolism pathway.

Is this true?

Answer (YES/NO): NO